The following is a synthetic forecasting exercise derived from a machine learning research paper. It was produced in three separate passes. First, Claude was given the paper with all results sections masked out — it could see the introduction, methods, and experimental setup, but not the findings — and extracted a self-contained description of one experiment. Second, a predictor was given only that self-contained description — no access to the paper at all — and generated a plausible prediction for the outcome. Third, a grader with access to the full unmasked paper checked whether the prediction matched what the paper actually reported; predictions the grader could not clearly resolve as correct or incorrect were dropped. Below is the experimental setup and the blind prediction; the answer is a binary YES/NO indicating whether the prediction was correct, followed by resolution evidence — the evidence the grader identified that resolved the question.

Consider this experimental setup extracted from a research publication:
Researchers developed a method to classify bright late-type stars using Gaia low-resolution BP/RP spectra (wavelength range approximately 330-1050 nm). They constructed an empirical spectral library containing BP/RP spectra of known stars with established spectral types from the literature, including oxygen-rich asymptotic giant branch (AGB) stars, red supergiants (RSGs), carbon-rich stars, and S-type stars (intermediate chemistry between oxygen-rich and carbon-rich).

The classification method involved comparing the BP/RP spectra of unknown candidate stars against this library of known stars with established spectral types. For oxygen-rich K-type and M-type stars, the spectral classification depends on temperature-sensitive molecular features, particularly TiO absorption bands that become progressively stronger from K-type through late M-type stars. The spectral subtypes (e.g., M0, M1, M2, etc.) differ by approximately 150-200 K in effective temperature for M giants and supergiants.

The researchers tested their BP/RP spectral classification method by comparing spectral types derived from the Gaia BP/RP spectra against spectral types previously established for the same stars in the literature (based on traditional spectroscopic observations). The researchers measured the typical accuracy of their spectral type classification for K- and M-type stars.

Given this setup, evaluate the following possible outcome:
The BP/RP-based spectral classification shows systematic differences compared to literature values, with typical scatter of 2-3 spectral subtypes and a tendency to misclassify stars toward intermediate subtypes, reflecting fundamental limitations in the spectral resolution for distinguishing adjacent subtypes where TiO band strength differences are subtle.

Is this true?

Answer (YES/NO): NO